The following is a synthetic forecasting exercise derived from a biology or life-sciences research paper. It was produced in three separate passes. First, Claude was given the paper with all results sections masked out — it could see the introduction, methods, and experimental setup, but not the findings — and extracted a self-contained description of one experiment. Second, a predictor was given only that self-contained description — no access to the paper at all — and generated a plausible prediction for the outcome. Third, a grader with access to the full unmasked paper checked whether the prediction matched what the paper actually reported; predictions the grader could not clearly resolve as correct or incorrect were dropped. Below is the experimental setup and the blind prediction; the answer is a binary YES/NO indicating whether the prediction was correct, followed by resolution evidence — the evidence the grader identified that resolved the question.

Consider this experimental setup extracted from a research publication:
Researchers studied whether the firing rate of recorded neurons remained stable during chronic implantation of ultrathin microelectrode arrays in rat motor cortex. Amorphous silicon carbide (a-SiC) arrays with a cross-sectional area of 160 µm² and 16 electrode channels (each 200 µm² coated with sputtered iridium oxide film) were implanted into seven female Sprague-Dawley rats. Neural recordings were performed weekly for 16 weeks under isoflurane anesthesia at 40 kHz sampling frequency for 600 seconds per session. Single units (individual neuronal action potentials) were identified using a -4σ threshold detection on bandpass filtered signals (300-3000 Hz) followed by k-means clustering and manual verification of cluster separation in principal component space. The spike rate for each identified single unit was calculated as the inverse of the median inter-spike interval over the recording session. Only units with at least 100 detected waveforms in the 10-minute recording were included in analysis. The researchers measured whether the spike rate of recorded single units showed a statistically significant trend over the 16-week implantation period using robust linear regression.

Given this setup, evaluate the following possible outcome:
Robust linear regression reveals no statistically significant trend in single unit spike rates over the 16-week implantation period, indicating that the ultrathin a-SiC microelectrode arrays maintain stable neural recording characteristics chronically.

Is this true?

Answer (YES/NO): NO